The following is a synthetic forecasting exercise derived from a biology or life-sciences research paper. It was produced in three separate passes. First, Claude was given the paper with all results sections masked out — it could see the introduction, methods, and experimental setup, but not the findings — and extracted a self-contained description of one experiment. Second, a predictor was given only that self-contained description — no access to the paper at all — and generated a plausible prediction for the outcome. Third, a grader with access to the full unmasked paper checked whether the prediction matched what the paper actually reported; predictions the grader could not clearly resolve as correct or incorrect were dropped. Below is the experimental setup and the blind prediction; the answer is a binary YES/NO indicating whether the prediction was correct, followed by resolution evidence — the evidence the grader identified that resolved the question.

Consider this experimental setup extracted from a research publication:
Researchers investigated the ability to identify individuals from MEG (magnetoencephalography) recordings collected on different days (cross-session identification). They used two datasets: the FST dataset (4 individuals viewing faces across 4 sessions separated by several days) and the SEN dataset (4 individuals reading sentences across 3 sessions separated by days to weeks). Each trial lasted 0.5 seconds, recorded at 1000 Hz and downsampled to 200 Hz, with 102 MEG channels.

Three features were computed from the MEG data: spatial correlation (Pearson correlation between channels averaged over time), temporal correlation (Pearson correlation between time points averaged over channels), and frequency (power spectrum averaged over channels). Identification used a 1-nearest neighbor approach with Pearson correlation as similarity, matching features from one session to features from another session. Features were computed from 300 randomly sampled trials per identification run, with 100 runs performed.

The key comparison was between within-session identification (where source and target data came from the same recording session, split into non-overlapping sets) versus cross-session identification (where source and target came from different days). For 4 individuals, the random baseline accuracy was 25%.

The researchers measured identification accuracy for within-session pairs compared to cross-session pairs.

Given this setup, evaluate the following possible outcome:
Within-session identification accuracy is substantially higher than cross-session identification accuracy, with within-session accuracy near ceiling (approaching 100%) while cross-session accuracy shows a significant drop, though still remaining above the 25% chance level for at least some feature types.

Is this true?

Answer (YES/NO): NO